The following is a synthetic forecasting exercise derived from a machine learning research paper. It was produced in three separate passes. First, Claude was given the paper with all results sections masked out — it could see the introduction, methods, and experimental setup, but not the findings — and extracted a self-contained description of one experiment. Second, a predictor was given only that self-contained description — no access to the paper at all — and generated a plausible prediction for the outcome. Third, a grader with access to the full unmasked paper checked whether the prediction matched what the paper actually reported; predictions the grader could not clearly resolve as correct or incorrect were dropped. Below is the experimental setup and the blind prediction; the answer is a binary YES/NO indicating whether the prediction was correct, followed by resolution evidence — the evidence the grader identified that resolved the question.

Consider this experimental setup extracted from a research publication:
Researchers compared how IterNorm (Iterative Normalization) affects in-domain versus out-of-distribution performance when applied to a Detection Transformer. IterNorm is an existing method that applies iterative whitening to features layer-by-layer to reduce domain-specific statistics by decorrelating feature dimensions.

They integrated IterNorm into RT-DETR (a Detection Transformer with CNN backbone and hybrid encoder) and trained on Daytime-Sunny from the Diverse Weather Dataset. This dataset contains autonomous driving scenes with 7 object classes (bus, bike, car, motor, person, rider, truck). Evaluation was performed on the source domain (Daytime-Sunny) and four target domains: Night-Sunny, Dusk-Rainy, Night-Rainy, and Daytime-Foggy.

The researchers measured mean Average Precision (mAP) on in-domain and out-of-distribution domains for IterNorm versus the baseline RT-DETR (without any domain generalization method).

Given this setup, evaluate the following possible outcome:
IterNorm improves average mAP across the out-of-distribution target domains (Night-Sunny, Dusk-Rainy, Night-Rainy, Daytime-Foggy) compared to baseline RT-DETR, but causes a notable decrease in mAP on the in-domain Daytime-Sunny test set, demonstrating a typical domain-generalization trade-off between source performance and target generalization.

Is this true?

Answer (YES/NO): NO